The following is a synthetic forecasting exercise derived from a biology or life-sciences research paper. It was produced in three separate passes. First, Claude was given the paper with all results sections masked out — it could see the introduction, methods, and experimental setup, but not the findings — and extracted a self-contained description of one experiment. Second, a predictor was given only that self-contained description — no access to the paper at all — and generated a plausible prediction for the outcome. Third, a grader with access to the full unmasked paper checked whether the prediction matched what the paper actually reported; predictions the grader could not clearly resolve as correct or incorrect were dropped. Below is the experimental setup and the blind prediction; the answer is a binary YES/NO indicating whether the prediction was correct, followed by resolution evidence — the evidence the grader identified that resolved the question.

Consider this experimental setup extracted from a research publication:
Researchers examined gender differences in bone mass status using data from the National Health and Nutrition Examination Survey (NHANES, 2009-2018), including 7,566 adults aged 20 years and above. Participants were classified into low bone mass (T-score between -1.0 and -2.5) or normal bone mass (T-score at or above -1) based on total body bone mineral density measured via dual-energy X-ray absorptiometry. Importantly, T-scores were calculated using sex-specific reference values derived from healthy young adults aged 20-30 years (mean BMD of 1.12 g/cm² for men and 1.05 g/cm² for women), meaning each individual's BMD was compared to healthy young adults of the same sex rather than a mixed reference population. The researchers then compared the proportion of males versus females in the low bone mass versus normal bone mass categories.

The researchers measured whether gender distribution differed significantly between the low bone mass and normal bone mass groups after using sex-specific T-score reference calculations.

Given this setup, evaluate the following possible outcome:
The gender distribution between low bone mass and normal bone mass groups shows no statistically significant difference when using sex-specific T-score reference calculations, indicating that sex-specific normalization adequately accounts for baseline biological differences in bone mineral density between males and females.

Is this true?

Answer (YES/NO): NO